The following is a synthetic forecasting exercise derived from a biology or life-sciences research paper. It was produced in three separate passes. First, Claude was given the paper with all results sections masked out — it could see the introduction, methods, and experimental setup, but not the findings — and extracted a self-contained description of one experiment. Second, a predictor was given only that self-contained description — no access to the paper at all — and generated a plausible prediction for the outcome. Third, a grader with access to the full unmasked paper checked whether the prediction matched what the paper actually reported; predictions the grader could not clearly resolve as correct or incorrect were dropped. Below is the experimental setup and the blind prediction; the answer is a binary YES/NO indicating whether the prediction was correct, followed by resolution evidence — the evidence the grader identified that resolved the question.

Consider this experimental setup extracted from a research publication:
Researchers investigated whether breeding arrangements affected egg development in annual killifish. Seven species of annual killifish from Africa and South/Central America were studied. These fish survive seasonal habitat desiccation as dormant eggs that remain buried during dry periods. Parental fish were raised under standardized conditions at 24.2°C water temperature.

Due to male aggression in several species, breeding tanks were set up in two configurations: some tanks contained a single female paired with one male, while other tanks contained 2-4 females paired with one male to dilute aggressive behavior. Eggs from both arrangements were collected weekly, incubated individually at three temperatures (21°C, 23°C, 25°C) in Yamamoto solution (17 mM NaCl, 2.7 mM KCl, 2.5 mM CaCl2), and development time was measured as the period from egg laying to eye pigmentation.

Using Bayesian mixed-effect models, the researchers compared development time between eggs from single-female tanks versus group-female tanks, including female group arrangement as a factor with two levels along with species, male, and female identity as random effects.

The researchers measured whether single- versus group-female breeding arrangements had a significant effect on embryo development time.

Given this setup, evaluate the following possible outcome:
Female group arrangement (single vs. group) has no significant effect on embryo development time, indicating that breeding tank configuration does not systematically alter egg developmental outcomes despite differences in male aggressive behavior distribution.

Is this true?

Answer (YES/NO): YES